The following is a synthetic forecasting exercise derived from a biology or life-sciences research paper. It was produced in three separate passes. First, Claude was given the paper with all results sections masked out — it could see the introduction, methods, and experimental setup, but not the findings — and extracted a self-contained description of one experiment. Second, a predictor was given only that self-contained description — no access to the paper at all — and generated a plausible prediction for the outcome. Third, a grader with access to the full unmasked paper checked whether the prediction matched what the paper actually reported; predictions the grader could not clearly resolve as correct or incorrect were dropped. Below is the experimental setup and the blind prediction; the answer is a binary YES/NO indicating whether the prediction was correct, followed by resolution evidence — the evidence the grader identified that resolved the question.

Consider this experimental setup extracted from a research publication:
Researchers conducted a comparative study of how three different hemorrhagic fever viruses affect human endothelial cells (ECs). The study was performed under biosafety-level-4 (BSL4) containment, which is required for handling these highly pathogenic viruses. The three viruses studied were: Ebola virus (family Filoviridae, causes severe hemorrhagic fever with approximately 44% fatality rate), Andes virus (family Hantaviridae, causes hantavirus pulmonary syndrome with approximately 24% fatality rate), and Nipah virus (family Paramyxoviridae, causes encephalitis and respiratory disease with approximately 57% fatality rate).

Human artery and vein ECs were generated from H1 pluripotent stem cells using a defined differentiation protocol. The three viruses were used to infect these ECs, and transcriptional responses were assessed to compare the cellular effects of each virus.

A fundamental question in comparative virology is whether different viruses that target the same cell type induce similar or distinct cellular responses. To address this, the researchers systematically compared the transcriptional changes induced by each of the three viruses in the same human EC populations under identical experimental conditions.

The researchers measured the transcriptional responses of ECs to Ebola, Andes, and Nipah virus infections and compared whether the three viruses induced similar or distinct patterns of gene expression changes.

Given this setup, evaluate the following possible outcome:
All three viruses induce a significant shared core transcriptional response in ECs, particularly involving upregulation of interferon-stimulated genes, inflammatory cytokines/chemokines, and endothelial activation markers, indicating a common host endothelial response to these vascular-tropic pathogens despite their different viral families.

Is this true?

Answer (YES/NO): NO